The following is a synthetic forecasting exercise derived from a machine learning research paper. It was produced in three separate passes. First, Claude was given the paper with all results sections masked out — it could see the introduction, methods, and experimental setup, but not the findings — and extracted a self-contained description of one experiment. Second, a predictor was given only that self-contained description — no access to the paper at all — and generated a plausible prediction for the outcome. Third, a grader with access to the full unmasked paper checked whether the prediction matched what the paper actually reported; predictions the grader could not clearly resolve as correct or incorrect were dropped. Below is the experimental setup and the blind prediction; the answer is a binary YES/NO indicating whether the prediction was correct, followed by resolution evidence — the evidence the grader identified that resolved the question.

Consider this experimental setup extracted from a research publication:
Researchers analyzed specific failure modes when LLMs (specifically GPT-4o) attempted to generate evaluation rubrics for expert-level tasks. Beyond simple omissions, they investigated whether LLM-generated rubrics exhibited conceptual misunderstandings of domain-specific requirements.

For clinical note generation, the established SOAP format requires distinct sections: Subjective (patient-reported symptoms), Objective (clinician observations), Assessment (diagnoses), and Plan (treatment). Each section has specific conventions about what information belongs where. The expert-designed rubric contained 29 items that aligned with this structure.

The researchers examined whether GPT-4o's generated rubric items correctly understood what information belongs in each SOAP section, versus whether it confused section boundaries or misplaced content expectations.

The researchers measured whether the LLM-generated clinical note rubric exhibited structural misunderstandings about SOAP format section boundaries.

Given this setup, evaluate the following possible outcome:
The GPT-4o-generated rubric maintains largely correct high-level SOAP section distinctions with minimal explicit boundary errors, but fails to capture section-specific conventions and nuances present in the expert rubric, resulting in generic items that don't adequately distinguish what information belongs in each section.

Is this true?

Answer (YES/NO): NO